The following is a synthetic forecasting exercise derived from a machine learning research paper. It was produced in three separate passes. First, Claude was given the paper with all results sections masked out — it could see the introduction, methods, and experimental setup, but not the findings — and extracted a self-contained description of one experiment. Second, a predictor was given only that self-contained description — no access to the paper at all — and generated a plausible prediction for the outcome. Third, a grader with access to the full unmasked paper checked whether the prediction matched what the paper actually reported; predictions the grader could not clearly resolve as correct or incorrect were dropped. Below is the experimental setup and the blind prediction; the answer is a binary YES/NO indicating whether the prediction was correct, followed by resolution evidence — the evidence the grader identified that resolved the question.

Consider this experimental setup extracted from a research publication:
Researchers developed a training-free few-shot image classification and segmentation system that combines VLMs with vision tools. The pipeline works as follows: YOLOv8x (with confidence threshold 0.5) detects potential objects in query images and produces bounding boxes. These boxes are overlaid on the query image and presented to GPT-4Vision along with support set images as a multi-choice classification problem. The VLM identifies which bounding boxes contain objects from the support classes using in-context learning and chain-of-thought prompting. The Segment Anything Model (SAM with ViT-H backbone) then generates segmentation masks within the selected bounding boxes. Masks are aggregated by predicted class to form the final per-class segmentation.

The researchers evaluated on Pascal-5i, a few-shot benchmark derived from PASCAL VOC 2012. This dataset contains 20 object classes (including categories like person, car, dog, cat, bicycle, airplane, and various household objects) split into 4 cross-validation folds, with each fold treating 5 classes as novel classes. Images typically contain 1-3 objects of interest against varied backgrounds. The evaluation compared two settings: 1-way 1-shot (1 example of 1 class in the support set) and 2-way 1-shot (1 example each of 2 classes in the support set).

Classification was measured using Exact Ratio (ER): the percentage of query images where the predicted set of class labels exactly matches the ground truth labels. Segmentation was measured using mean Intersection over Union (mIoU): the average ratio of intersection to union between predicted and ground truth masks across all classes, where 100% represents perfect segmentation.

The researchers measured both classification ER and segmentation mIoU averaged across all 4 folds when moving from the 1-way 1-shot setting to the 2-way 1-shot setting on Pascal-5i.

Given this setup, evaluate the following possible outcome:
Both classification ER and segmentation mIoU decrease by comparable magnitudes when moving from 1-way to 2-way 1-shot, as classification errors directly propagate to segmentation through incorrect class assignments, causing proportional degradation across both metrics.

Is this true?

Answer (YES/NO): NO